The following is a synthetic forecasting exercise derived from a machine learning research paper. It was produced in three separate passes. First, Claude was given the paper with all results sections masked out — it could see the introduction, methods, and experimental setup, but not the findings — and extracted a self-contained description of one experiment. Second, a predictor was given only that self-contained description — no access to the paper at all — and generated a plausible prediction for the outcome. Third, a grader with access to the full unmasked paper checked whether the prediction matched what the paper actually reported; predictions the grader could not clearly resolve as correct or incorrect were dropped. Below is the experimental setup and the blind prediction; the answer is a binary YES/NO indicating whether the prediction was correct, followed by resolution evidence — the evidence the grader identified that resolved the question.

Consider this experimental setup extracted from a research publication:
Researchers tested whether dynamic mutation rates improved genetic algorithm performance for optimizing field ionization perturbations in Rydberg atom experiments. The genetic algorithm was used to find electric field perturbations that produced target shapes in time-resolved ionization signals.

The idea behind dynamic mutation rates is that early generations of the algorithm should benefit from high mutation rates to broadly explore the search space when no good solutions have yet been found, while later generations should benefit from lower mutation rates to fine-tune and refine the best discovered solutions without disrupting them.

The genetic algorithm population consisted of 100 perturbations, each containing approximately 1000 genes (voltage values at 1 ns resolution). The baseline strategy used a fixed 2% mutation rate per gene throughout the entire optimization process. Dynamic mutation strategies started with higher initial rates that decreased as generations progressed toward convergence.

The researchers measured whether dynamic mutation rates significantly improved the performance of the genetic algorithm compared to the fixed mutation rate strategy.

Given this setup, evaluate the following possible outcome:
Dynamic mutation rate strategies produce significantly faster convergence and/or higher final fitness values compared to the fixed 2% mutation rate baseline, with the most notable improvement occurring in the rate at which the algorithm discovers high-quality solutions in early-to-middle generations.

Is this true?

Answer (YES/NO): NO